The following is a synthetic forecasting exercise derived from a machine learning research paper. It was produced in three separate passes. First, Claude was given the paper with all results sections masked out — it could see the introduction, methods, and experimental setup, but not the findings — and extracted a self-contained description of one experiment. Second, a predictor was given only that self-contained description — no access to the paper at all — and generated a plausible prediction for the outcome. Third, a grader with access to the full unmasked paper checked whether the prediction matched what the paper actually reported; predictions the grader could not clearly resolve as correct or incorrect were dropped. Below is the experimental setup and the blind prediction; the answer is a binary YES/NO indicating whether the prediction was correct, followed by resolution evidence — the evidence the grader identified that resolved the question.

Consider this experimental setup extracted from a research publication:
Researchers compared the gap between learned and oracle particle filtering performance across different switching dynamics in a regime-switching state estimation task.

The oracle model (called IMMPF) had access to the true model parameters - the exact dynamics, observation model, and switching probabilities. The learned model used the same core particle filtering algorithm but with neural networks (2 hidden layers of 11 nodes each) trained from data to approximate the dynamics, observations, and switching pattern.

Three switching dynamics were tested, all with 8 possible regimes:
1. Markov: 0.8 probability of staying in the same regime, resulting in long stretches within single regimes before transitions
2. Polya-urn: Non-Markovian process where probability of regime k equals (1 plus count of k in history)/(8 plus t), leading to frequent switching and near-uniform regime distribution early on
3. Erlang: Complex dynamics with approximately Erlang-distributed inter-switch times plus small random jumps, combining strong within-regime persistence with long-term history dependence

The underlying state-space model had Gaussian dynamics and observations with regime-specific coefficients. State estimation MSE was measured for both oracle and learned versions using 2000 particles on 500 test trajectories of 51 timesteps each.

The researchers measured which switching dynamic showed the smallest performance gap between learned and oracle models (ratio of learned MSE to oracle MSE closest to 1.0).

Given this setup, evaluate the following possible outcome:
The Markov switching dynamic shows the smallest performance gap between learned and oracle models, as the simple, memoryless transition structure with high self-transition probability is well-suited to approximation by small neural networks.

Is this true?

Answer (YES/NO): NO